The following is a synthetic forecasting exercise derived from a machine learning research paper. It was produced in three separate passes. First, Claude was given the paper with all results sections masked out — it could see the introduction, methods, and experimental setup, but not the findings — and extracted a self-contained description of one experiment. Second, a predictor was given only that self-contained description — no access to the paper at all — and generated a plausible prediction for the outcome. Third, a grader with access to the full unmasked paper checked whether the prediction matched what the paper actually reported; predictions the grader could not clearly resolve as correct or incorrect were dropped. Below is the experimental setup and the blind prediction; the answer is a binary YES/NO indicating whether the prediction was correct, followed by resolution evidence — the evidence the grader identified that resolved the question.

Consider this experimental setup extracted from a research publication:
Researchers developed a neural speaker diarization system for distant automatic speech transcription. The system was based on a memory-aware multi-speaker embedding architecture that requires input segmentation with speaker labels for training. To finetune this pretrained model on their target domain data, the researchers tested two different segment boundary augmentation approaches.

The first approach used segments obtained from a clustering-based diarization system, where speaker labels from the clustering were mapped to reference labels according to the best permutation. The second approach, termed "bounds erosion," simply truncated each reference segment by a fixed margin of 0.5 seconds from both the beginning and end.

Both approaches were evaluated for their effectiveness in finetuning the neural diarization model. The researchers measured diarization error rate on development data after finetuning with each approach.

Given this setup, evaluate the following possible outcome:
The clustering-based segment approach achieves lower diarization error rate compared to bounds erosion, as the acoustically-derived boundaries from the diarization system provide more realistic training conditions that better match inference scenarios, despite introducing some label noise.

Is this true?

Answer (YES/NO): NO